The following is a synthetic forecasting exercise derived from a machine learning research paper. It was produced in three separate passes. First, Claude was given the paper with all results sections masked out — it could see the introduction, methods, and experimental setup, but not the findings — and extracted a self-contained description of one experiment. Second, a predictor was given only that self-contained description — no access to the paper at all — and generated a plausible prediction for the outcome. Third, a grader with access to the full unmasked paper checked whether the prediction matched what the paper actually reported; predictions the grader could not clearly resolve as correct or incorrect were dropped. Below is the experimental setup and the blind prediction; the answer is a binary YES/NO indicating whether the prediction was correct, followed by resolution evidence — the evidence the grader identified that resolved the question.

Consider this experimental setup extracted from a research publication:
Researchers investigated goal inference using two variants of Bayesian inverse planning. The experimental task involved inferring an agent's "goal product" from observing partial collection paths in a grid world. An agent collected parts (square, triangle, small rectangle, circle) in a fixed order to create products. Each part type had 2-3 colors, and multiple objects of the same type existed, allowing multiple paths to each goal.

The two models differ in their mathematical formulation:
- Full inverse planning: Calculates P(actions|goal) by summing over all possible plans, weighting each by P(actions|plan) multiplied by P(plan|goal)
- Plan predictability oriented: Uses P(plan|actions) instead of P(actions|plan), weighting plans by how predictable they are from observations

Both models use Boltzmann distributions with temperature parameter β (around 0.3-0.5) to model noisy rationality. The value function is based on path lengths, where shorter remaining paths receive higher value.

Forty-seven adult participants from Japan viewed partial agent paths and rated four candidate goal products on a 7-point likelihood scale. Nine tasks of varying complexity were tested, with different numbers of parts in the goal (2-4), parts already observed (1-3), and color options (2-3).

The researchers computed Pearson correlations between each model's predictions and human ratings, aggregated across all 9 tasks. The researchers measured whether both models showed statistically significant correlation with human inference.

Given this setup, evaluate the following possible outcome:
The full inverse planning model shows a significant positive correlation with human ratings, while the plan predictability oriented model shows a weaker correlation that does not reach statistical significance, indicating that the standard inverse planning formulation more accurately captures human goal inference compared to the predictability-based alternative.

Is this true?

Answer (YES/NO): NO